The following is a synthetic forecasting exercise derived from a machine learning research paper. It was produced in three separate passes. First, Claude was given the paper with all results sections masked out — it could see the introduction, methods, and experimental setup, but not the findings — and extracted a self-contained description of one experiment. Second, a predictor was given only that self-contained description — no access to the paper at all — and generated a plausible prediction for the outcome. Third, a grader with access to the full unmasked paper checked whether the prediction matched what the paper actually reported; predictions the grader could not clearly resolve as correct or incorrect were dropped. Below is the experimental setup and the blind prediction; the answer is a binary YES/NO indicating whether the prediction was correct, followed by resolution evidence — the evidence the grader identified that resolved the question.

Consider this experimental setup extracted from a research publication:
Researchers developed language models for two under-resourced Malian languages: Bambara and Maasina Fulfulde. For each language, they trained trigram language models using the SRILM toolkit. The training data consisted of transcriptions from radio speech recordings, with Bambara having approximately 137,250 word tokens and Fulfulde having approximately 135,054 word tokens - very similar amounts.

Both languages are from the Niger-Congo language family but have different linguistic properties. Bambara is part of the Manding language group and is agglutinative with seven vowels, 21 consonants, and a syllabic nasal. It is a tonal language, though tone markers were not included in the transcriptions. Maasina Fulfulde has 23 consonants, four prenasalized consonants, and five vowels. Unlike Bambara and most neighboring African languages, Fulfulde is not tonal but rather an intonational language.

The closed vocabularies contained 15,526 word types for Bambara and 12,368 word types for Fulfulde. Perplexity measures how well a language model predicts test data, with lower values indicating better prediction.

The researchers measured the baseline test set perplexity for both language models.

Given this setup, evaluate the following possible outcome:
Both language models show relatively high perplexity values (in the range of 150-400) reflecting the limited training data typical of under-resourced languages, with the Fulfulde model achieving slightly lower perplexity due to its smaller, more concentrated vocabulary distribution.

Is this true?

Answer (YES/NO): NO